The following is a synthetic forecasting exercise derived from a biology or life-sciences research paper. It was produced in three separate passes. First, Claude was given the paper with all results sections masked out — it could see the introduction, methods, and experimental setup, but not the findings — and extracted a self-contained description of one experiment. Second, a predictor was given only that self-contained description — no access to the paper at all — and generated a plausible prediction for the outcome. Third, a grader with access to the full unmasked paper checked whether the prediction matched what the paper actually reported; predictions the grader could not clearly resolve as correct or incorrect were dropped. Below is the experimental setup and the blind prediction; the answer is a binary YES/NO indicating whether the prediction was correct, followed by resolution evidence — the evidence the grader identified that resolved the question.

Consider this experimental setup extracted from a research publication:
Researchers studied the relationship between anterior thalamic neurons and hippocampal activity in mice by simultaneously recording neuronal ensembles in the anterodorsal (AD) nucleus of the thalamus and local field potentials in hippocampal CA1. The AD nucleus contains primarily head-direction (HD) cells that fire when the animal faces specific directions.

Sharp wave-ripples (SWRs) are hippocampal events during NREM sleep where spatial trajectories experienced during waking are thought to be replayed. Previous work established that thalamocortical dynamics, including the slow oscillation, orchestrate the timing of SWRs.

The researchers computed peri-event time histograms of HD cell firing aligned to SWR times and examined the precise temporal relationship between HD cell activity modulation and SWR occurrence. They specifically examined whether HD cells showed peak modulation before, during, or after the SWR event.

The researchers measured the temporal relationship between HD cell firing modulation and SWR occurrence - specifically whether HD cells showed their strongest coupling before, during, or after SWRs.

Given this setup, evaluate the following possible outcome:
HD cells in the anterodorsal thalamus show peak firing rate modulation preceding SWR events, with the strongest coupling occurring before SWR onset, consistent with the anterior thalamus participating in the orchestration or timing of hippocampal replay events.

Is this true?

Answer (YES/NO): YES